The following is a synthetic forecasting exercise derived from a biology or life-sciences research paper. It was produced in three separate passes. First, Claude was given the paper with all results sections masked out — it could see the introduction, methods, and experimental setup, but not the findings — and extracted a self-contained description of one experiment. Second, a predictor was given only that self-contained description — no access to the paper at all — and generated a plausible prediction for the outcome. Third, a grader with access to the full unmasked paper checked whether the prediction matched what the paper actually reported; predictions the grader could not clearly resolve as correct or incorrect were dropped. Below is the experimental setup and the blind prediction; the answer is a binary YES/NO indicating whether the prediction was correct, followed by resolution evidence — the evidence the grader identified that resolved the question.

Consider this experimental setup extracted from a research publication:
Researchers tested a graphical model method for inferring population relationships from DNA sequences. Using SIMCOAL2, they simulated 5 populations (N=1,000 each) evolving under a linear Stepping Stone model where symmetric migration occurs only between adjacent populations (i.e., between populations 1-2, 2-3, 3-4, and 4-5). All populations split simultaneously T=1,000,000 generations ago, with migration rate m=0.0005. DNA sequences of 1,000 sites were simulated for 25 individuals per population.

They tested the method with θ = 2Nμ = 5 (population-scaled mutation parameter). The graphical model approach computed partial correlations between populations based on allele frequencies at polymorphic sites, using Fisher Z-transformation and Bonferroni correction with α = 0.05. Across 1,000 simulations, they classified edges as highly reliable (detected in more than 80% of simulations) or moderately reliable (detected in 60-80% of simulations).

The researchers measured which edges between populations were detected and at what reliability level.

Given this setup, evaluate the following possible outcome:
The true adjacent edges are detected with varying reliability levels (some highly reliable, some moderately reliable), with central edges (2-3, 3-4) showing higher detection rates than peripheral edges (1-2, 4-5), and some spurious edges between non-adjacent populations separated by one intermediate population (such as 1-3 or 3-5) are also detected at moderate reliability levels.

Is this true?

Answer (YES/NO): NO